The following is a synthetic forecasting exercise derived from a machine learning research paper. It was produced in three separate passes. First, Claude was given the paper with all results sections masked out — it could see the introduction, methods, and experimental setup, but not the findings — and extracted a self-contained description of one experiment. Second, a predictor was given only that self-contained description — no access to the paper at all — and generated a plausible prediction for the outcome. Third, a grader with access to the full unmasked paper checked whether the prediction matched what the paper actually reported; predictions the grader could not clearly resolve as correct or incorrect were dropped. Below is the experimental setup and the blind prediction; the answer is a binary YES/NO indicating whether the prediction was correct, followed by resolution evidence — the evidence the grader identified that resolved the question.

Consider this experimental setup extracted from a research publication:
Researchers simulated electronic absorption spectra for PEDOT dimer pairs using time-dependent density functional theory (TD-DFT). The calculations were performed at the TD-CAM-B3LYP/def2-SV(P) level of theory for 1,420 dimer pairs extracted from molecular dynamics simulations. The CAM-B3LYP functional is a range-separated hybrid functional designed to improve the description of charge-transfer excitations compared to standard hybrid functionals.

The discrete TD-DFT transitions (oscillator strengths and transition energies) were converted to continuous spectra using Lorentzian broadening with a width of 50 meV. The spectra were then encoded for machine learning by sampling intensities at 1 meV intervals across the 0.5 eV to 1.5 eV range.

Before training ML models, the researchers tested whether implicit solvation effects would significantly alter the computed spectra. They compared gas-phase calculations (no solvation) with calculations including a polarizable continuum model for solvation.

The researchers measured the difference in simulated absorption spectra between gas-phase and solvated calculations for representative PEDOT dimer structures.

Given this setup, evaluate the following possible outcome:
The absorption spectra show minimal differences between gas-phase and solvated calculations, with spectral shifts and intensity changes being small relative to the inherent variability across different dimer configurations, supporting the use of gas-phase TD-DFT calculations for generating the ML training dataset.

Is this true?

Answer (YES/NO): YES